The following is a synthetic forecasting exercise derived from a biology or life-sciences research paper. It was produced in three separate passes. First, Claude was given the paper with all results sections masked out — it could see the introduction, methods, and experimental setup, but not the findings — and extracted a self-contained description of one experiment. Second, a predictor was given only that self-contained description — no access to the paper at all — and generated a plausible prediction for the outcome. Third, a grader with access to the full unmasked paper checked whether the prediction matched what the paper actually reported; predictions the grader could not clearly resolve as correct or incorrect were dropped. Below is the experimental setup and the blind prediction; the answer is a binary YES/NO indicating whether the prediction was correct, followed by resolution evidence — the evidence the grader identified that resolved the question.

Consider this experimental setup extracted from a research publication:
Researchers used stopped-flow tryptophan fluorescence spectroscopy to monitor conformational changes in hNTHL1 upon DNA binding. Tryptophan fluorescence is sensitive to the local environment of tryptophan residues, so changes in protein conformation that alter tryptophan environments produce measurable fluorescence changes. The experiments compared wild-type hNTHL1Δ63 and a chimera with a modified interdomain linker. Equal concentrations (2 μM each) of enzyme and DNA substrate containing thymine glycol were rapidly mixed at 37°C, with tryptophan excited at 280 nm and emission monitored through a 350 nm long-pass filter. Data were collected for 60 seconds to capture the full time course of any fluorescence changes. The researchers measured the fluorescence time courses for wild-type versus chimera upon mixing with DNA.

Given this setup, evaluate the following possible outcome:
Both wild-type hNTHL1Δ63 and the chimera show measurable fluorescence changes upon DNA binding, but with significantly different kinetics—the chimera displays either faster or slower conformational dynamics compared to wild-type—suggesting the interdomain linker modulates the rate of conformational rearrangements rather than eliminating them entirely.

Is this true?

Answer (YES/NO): NO